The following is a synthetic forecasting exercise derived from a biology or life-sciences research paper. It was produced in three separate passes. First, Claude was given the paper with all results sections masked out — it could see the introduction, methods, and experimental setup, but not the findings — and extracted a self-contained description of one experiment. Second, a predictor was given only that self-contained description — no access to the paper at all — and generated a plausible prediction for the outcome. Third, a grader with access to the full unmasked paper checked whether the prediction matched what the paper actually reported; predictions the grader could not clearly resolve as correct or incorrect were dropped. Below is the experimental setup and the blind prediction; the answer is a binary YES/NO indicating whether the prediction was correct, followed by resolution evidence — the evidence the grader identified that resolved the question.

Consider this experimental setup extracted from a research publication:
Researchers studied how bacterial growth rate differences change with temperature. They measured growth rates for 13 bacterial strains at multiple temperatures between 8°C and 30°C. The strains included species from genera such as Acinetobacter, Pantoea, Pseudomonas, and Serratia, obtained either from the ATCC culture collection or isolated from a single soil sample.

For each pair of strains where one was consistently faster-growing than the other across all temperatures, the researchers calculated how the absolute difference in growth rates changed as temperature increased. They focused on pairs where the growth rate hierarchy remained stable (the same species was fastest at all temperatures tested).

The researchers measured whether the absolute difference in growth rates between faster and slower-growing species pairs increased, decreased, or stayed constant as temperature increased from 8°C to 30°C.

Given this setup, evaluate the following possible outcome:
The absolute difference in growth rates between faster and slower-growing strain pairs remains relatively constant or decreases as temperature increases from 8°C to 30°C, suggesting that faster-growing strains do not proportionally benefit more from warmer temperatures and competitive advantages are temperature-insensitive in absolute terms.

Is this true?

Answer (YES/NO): NO